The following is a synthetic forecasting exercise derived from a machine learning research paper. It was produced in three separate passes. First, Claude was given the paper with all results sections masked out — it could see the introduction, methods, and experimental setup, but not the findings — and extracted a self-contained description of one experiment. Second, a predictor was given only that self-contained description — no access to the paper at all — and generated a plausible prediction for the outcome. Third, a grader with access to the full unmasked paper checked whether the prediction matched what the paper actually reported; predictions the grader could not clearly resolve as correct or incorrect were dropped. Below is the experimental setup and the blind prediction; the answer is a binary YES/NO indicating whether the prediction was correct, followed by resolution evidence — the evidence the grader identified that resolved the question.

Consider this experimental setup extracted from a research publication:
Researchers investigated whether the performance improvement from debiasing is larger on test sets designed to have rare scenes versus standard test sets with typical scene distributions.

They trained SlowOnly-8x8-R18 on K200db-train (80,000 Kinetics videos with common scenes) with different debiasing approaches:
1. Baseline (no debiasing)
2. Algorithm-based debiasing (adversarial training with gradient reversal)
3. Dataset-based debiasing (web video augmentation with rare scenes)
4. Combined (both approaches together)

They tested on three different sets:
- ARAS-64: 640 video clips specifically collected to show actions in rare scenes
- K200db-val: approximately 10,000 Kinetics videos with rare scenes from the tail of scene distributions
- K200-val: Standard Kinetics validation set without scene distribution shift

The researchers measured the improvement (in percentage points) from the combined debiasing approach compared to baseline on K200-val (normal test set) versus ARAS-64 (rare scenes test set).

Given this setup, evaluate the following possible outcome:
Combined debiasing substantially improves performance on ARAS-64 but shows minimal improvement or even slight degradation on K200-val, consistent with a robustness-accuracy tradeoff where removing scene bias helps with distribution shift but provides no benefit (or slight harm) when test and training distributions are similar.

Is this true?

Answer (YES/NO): NO